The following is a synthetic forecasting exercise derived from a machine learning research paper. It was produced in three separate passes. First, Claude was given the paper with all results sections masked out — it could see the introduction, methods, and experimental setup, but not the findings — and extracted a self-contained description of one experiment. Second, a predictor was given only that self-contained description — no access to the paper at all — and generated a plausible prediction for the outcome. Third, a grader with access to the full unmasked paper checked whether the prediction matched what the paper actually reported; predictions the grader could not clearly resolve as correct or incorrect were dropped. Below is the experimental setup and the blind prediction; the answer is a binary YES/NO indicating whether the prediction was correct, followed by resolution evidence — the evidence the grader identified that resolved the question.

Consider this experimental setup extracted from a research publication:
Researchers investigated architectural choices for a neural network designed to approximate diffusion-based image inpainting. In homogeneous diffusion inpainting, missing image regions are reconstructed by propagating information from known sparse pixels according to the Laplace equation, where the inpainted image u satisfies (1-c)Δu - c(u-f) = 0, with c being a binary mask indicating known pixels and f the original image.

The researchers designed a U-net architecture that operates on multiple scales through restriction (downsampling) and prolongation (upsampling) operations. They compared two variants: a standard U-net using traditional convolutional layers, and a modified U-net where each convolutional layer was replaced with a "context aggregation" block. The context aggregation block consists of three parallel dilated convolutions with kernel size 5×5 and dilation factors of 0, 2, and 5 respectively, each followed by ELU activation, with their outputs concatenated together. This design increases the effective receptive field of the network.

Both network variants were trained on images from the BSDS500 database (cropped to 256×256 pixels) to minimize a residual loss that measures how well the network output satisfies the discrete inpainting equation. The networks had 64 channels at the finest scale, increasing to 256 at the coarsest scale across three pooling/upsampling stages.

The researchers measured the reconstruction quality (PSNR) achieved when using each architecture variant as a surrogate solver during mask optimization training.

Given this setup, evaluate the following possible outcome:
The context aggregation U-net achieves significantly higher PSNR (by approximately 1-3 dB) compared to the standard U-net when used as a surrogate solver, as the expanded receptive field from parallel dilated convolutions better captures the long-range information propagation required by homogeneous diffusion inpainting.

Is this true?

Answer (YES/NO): NO